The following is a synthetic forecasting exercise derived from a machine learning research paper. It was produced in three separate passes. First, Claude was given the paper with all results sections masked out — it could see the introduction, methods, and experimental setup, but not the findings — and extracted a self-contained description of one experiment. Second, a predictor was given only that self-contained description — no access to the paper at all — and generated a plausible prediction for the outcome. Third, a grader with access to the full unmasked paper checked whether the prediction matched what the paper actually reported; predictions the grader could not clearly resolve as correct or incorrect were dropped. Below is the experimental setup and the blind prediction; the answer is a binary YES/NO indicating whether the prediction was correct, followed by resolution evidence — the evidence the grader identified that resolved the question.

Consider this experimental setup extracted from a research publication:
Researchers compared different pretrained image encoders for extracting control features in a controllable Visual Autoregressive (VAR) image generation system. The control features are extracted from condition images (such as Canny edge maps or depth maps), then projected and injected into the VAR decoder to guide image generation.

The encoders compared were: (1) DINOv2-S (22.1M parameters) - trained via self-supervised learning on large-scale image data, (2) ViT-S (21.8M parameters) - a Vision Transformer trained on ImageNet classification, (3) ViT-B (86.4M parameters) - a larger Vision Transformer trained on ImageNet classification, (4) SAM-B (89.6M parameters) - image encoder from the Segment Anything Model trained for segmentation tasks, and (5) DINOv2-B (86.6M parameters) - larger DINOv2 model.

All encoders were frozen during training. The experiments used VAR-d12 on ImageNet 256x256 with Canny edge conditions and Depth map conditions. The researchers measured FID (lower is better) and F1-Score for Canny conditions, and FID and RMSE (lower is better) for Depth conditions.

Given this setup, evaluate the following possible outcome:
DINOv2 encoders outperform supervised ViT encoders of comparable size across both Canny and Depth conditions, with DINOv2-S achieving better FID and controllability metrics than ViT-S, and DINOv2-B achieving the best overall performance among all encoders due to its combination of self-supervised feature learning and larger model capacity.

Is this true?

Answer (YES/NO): YES